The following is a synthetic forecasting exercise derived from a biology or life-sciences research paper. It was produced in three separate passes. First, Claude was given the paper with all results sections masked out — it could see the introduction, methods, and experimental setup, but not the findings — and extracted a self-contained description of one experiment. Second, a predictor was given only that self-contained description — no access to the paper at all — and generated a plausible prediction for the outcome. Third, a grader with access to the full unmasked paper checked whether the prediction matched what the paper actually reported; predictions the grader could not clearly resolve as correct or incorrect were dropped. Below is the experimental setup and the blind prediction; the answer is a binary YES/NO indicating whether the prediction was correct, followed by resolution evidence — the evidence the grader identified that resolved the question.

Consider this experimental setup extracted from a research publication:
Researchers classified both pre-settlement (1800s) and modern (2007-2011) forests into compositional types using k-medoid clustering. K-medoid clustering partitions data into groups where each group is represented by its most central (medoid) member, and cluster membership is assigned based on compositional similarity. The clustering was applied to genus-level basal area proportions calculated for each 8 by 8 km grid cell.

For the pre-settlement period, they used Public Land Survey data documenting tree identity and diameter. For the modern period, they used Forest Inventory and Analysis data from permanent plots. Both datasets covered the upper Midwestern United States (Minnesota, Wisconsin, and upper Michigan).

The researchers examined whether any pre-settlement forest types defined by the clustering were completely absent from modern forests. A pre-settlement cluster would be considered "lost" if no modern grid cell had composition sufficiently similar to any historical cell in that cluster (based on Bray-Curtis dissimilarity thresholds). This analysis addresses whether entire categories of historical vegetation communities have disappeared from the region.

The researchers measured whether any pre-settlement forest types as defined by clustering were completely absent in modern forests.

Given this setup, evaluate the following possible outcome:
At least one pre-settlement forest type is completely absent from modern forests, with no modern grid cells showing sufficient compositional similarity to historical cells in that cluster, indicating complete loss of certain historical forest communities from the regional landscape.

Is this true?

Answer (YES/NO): NO